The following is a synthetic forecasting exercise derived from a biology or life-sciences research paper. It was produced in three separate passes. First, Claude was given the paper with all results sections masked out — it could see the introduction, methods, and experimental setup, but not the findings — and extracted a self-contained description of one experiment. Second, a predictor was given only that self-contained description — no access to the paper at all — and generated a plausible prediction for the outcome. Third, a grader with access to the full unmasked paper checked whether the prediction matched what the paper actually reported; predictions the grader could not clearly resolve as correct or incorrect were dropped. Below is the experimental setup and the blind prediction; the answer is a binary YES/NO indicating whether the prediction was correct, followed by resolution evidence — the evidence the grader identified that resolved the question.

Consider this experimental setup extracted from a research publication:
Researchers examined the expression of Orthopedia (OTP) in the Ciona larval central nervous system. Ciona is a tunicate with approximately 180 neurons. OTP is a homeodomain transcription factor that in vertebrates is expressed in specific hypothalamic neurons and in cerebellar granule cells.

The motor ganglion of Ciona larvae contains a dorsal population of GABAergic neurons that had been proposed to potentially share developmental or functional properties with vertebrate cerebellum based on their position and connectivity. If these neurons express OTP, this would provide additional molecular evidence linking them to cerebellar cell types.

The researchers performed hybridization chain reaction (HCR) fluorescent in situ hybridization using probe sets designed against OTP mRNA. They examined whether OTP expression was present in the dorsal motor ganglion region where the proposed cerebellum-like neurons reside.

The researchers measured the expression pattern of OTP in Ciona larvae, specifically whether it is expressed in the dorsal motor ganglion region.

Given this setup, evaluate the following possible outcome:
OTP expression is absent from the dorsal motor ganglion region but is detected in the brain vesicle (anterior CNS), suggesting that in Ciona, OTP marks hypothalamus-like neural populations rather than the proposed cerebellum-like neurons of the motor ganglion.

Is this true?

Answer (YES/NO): NO